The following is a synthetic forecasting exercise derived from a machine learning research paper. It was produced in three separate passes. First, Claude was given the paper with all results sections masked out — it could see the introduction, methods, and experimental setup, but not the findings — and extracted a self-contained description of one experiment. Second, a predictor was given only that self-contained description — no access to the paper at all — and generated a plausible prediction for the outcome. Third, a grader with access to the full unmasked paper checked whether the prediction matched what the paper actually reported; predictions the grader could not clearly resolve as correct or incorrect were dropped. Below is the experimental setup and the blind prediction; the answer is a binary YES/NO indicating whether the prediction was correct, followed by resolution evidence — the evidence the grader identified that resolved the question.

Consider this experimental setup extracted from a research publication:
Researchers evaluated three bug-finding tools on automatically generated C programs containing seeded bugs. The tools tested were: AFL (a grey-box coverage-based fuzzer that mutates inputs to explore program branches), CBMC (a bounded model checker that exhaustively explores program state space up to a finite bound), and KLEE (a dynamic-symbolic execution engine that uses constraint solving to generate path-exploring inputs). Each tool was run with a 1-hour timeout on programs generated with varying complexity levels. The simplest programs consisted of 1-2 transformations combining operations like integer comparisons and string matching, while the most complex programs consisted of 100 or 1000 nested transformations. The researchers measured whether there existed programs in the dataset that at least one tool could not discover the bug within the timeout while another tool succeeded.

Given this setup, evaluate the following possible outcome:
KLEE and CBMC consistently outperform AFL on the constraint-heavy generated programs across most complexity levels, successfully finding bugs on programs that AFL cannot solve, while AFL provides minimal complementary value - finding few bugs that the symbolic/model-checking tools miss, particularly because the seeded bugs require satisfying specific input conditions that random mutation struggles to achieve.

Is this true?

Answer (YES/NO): NO